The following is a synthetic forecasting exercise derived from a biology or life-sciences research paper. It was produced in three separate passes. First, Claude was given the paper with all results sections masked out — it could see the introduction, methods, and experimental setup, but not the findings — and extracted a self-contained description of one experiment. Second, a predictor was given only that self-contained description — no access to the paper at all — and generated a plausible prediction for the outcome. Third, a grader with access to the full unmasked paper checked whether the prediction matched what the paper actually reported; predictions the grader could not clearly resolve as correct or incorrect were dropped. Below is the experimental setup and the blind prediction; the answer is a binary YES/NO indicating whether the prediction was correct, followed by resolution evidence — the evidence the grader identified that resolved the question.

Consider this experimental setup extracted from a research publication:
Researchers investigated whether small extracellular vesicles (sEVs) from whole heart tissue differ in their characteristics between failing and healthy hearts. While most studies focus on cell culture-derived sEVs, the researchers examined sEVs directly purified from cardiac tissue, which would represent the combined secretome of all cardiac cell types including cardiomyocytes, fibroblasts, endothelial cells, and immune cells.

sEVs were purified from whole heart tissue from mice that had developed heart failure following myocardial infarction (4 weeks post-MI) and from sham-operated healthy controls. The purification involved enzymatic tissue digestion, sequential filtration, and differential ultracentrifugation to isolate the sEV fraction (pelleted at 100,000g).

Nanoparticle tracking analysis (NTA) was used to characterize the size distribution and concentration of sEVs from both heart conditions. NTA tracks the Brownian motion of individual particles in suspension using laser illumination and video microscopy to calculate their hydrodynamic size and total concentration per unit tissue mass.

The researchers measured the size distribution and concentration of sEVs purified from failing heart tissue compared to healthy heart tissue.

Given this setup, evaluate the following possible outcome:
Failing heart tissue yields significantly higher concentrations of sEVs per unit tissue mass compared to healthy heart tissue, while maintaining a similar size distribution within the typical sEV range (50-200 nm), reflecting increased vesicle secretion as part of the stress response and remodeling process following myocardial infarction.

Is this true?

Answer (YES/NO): YES